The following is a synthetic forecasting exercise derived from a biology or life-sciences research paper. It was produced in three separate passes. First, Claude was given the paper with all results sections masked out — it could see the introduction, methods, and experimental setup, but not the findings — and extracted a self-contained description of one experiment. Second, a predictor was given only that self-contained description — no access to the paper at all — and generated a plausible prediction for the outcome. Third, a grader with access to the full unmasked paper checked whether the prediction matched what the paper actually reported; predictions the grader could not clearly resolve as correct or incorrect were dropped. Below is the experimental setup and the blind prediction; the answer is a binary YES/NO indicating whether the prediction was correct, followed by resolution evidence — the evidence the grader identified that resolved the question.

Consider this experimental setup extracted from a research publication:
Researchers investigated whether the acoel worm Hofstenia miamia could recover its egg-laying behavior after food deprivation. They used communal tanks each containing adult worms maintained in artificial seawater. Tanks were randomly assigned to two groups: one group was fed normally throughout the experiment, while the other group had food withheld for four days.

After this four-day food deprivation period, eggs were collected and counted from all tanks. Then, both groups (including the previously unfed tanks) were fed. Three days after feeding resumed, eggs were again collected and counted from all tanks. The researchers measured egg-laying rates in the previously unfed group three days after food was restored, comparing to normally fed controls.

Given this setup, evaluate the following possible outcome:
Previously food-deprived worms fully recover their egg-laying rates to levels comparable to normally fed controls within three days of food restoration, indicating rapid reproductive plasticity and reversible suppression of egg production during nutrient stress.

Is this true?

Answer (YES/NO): NO